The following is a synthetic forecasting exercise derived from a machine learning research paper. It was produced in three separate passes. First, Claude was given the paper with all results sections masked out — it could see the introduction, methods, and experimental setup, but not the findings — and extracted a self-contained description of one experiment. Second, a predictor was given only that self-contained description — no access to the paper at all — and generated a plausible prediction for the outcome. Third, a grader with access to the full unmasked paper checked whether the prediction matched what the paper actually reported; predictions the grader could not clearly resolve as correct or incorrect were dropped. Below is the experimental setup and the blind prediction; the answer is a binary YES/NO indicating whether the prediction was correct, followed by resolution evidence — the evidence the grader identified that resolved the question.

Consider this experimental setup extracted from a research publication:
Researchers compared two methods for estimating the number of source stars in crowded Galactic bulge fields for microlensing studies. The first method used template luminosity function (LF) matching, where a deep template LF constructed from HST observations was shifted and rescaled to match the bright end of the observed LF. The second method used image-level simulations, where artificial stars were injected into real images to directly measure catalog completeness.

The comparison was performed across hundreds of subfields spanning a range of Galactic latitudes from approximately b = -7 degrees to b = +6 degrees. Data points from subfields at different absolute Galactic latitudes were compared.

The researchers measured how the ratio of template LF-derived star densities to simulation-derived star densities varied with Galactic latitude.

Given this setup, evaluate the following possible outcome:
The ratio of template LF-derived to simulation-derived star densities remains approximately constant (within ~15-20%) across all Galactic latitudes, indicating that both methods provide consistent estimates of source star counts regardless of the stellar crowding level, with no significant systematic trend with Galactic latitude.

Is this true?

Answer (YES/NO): NO